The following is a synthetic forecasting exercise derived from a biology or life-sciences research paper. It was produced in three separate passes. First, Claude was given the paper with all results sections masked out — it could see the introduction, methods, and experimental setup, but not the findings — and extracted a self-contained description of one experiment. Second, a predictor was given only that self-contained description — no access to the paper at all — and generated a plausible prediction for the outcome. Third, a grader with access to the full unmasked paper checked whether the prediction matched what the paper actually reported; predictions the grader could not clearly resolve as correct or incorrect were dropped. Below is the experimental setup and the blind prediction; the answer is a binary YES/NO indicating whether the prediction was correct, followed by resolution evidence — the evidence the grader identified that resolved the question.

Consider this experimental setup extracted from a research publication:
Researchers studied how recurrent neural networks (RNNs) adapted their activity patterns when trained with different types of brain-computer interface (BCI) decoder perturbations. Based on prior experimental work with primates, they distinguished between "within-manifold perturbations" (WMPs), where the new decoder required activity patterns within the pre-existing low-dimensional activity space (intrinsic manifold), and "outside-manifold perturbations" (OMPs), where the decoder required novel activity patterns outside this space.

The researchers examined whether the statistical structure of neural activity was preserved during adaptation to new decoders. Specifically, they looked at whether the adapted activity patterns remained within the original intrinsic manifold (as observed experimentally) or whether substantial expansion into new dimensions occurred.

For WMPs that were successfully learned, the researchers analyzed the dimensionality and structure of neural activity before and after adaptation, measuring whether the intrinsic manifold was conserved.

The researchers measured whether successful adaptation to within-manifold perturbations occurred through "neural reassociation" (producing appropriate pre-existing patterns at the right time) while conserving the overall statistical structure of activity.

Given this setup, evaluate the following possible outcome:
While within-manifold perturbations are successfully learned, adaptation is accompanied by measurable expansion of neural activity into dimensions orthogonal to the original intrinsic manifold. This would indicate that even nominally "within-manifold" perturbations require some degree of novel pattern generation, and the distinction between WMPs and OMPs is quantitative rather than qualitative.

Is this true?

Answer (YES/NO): NO